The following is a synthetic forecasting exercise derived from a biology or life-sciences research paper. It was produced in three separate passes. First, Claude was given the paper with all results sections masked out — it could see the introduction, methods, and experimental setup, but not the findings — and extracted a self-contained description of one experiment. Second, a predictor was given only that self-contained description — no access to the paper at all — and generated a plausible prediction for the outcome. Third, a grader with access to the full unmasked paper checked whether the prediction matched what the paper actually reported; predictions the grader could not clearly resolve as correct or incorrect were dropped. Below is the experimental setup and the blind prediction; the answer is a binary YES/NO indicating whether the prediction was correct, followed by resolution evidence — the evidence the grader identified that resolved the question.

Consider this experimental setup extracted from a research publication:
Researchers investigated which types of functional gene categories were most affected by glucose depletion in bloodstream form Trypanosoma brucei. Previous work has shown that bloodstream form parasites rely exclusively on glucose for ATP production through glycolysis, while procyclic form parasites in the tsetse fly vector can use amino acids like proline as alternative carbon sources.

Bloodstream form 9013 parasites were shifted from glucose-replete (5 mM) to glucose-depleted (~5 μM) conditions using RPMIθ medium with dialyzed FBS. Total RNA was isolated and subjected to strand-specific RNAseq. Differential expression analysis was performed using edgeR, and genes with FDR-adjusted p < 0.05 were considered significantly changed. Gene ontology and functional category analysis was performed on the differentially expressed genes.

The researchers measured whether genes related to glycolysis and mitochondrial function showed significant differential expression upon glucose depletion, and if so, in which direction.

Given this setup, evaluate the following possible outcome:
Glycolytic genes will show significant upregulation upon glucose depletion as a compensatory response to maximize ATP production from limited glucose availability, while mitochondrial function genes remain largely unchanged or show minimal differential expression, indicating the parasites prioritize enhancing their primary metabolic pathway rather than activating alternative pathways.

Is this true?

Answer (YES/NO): NO